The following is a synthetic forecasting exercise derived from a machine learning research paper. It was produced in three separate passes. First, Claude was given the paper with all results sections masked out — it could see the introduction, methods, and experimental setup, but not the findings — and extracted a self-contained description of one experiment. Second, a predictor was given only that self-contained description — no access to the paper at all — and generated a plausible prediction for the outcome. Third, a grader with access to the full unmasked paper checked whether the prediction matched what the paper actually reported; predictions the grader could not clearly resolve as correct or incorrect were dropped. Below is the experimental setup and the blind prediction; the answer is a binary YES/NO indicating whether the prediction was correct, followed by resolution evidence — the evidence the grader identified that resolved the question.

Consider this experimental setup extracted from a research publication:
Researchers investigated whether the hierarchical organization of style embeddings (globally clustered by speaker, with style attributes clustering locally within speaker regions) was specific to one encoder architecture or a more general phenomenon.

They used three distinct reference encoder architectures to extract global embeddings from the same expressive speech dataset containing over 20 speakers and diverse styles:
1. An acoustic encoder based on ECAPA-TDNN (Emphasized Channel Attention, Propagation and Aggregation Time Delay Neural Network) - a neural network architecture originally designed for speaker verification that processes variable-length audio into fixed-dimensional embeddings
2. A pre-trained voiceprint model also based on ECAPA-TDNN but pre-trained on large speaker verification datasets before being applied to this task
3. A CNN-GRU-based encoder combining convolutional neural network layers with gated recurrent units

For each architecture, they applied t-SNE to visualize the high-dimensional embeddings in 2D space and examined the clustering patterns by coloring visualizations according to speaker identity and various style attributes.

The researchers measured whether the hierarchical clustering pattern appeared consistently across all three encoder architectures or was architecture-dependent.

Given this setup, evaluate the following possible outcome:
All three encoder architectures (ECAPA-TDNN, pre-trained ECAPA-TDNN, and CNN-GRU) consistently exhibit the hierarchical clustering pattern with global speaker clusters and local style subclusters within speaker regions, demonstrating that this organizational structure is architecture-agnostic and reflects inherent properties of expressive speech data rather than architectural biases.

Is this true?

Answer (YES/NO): YES